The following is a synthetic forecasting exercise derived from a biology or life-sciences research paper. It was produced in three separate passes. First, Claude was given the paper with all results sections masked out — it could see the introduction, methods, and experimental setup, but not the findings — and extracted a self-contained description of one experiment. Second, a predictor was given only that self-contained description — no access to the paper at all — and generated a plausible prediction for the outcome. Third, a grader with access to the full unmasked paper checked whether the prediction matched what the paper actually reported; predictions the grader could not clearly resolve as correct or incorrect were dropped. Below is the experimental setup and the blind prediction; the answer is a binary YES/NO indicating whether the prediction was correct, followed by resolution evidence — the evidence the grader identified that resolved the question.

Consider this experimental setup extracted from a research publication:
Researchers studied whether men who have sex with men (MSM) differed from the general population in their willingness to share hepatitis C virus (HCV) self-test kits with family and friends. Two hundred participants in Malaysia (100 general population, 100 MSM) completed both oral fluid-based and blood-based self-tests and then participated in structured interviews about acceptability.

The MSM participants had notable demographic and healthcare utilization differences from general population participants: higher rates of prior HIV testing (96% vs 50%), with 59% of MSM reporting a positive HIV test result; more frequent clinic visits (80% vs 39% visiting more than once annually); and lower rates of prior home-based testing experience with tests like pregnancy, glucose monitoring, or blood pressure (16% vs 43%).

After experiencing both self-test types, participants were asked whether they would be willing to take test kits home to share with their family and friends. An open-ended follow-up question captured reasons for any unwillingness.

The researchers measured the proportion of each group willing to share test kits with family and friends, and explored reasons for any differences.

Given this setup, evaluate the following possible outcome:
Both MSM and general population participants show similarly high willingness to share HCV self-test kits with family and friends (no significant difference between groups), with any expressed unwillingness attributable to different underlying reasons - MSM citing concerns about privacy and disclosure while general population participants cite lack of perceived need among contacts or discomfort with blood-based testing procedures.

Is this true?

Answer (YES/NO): NO